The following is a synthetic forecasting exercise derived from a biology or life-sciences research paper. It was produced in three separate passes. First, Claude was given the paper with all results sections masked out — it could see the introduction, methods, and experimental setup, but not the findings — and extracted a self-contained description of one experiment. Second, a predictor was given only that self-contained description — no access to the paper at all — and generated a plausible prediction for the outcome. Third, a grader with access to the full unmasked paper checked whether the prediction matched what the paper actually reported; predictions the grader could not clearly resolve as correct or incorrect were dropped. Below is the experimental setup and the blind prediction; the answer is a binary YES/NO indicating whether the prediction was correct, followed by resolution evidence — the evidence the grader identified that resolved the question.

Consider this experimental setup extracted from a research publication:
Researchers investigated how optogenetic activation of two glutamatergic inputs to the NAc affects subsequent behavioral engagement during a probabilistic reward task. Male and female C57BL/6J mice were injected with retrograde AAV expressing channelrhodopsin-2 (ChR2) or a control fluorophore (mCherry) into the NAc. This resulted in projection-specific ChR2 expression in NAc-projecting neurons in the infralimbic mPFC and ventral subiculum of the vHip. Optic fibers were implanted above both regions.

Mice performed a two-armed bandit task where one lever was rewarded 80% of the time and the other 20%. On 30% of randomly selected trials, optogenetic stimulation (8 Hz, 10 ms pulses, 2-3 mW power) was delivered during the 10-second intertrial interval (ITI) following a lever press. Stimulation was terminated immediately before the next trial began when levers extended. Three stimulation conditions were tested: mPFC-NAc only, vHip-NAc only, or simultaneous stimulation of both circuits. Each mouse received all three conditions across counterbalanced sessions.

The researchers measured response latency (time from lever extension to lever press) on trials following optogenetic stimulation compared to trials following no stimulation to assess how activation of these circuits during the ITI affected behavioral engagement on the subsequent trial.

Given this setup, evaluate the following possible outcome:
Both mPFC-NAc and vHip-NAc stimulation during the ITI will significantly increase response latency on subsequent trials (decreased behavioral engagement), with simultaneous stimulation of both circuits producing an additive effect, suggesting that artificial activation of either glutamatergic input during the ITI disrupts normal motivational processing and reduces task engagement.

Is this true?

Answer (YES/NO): NO